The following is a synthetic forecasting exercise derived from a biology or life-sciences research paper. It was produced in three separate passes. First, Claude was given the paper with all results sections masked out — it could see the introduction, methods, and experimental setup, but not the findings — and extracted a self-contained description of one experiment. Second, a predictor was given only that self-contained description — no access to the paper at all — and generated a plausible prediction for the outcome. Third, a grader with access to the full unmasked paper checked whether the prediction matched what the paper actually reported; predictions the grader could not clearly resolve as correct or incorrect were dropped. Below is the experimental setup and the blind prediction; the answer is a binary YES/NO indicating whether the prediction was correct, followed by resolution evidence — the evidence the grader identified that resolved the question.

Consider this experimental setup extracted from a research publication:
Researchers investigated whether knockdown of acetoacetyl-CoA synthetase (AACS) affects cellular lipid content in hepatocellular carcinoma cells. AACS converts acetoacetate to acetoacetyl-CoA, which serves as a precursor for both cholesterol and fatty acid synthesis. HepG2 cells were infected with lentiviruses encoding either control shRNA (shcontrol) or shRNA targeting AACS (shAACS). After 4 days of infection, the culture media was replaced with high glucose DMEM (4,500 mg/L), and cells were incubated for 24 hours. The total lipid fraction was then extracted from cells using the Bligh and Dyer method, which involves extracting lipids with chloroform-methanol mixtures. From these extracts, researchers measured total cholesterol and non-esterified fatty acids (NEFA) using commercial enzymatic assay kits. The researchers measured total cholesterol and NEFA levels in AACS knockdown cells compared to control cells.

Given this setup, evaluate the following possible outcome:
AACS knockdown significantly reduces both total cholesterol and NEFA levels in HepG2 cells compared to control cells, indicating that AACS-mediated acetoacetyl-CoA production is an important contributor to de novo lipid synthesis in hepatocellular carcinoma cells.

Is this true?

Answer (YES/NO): NO